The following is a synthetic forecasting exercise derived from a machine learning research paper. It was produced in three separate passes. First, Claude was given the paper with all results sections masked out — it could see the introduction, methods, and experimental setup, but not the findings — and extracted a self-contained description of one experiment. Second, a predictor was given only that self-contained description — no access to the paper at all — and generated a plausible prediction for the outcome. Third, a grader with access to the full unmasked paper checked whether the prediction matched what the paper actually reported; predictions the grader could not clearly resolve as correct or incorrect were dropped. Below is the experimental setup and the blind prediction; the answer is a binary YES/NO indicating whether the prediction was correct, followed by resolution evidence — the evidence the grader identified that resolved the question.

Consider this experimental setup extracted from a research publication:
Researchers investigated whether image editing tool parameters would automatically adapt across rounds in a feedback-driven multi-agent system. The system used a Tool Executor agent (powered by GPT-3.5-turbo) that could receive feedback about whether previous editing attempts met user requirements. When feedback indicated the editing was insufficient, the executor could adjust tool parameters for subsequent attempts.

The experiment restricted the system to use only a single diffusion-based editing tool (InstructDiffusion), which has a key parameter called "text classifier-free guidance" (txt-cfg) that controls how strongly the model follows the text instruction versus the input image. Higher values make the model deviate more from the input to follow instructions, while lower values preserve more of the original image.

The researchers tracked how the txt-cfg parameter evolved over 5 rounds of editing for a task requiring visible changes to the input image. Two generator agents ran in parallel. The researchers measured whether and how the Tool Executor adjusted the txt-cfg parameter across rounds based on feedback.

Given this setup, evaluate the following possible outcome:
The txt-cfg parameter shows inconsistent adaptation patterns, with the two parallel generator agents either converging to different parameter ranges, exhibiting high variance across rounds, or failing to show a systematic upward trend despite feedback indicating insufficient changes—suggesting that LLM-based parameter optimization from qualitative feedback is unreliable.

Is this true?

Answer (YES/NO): NO